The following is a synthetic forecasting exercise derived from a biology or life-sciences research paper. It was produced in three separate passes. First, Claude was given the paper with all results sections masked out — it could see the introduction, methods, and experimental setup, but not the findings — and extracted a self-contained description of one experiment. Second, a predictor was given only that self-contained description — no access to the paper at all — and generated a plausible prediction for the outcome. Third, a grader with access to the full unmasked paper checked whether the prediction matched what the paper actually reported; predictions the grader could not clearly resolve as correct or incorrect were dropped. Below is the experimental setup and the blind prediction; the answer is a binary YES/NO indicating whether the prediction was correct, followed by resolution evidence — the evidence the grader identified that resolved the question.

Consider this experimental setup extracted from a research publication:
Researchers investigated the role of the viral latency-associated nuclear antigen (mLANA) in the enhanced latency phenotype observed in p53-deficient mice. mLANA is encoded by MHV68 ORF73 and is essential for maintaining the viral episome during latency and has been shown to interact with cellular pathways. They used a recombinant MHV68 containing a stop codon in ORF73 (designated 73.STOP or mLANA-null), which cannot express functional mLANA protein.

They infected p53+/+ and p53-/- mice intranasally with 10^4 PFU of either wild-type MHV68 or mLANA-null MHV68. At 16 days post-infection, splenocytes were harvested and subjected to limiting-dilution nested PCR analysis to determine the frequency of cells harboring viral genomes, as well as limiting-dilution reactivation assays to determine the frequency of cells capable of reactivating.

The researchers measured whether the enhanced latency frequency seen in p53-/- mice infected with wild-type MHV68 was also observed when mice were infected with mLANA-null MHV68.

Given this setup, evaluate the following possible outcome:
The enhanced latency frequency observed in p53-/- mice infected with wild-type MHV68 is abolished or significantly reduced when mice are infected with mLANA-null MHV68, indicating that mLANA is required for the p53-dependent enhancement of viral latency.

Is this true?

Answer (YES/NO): NO